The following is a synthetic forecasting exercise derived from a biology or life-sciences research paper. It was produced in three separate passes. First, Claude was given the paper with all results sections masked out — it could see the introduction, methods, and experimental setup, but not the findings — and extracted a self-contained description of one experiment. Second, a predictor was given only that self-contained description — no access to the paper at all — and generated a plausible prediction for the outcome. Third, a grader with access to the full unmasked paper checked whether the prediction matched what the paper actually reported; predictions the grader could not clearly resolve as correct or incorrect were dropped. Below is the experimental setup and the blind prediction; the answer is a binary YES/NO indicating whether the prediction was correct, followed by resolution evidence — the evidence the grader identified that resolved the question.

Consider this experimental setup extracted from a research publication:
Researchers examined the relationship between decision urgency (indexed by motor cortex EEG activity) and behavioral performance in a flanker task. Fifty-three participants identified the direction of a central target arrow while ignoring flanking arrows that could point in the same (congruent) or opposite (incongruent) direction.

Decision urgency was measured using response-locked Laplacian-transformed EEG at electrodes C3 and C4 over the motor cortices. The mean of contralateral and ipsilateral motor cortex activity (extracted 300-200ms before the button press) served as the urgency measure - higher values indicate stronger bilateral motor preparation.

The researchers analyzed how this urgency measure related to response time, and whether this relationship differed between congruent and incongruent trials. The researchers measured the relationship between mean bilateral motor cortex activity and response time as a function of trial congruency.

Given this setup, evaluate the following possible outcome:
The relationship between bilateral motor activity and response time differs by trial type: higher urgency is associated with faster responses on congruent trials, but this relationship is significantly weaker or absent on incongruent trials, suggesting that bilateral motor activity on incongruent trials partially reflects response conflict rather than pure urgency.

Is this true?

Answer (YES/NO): YES